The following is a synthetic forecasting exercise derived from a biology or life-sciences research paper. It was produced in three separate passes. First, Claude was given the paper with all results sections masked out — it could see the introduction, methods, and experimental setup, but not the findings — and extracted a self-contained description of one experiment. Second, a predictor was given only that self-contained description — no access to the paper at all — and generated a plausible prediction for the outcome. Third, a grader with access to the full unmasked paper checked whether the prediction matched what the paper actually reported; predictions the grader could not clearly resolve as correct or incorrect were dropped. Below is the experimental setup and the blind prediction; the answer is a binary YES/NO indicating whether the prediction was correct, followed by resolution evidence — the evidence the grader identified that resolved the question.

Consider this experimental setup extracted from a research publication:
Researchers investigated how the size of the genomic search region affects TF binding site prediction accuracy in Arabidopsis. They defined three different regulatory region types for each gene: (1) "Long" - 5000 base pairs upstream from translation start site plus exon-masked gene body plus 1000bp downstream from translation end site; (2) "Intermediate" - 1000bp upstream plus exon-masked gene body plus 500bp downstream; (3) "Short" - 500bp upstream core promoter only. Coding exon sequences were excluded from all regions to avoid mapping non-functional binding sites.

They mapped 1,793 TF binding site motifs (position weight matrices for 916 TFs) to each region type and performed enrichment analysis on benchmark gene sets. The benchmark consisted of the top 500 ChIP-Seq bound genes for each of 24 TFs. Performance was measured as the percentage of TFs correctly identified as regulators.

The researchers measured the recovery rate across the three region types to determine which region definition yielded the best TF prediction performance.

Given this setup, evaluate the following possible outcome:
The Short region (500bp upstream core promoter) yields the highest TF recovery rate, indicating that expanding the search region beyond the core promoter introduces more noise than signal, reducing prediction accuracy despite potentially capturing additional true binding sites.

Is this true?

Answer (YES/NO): NO